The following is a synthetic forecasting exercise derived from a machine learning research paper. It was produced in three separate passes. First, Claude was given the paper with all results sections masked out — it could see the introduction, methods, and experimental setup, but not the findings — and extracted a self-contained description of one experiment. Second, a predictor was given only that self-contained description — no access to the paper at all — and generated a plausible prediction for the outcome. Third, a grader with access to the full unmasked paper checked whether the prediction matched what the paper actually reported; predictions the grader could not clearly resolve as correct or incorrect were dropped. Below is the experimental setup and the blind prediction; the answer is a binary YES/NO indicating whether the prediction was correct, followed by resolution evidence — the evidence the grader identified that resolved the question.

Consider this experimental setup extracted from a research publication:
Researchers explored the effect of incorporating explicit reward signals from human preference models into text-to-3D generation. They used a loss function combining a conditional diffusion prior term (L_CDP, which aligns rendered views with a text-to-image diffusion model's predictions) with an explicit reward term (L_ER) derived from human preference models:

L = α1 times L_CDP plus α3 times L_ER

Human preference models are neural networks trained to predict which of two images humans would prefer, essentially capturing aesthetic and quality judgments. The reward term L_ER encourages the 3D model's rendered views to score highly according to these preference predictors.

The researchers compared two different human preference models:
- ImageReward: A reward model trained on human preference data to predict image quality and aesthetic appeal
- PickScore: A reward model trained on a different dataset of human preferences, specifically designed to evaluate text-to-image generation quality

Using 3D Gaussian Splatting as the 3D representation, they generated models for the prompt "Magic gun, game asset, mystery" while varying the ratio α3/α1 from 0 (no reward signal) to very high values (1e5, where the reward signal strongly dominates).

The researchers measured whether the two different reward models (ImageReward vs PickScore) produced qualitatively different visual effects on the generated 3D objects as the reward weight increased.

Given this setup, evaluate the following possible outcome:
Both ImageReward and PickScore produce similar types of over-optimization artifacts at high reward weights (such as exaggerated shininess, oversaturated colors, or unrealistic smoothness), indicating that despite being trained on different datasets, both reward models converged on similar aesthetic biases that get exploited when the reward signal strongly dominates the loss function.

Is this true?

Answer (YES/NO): NO